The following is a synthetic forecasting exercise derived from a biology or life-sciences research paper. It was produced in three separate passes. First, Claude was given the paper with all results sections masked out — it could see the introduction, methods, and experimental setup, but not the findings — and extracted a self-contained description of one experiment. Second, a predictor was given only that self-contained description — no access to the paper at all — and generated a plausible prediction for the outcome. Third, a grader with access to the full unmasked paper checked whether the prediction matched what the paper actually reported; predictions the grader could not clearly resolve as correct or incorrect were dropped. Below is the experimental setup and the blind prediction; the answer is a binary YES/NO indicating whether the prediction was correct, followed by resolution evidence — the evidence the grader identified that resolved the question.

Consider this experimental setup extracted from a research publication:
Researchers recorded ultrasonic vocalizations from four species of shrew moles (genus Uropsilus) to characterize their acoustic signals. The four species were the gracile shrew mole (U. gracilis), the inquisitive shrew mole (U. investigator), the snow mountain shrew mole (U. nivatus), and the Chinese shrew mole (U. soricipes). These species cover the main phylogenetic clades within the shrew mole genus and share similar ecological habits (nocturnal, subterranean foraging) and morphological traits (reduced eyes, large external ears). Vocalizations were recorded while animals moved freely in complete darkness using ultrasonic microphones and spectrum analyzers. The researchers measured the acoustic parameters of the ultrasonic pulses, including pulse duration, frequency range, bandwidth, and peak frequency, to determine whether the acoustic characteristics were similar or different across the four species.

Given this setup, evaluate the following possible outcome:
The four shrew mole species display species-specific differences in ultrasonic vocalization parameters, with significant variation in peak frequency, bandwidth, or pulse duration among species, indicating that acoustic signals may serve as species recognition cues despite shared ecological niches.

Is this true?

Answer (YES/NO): NO